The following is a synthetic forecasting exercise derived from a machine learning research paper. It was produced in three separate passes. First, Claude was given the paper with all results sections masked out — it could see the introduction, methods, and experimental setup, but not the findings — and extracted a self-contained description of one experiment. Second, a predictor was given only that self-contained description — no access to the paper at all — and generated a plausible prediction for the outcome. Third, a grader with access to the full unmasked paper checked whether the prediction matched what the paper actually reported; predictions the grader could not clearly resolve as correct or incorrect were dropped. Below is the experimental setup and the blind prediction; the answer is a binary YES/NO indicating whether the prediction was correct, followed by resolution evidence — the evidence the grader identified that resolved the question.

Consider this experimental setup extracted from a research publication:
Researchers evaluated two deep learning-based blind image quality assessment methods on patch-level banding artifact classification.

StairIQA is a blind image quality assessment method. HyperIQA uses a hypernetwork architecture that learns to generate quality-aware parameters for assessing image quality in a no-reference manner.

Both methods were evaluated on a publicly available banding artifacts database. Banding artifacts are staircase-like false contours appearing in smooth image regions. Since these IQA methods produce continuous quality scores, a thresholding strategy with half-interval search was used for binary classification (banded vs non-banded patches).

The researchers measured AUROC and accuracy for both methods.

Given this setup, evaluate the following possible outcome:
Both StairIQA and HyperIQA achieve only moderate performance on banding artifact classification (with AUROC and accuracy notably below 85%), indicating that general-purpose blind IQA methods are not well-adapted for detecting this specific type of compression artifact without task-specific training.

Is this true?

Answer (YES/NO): YES